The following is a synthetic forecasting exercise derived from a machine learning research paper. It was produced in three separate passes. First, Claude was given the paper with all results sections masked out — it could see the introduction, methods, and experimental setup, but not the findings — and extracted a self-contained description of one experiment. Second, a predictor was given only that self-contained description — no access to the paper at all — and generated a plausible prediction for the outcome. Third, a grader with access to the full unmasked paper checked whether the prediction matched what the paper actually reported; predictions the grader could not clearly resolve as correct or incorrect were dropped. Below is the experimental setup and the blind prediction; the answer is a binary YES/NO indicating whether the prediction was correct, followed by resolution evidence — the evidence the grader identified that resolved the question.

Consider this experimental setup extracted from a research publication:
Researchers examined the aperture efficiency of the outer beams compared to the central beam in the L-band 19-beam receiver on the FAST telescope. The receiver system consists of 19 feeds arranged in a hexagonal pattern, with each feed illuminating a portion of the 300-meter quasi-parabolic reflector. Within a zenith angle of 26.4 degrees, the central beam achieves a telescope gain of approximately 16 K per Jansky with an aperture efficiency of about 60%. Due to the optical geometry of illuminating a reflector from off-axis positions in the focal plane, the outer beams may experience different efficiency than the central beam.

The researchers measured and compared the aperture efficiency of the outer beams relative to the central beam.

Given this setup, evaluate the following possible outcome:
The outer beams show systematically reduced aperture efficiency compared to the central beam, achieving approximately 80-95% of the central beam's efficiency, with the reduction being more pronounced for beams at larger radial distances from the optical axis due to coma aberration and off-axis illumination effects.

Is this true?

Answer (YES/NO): YES